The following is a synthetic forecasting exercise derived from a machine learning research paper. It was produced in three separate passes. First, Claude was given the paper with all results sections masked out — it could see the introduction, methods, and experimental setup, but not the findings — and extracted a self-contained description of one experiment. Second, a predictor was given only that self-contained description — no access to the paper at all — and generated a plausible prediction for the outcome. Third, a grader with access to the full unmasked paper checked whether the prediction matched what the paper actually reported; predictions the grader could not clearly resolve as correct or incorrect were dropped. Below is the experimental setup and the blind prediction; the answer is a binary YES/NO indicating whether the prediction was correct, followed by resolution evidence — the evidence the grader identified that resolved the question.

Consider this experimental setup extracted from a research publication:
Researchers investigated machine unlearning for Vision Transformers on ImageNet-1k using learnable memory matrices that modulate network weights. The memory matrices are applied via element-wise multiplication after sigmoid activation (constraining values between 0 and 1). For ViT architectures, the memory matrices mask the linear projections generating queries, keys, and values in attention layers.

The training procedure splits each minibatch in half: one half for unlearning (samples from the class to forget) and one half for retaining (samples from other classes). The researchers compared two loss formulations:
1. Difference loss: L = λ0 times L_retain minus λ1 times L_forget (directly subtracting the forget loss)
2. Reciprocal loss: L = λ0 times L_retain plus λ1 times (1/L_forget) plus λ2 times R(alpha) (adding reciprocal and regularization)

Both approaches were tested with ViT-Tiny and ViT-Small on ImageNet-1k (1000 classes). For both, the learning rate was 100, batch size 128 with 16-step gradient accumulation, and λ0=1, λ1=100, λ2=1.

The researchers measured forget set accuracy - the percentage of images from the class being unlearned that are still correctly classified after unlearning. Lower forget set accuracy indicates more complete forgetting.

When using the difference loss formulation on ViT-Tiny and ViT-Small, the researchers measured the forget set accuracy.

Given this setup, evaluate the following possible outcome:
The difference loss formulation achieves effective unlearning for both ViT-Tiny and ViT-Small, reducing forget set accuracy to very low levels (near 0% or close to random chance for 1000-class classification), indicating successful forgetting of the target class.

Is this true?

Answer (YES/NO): NO